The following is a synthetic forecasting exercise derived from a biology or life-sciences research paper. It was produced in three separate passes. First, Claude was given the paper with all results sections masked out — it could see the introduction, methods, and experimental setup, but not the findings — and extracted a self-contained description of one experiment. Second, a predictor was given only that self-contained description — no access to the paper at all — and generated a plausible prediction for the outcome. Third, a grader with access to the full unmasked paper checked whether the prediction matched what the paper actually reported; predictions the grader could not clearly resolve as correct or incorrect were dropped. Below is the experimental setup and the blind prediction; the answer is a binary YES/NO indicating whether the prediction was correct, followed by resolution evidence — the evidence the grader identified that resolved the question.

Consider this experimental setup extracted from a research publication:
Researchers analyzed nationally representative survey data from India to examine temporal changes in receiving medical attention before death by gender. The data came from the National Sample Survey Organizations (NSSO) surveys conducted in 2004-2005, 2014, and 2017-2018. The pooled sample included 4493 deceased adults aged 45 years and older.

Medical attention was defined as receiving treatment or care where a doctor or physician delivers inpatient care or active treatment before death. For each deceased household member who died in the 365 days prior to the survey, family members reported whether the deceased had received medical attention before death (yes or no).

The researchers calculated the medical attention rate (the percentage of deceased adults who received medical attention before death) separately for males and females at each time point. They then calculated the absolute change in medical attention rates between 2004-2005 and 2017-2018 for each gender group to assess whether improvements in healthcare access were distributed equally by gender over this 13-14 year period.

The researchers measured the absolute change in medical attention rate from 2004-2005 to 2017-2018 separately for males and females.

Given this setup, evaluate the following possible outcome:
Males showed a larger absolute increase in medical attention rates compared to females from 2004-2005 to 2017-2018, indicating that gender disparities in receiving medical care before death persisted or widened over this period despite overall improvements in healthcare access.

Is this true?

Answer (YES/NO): NO